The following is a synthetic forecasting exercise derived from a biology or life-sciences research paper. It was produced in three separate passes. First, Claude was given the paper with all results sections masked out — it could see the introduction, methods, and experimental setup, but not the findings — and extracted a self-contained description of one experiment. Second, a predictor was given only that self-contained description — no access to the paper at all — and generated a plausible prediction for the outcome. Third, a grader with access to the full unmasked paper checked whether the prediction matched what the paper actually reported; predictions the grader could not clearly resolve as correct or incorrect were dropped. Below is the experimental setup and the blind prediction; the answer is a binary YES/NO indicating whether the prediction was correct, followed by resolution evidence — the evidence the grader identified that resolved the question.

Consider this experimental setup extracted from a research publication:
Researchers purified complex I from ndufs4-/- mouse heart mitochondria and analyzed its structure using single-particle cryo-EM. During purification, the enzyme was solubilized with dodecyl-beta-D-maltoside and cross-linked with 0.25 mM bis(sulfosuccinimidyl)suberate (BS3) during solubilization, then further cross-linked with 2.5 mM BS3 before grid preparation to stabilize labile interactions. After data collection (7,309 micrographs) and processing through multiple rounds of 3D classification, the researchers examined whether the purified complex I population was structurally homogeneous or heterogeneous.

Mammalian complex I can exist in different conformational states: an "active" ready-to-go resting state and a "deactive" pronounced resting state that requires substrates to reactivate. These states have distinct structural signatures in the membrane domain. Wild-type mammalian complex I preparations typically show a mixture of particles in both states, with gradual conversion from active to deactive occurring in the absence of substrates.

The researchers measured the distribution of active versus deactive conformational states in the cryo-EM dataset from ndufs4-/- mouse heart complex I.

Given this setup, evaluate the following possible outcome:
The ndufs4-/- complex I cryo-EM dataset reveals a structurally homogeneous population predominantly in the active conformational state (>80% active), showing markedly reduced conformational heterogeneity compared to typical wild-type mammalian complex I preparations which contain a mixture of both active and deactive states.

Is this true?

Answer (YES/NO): YES